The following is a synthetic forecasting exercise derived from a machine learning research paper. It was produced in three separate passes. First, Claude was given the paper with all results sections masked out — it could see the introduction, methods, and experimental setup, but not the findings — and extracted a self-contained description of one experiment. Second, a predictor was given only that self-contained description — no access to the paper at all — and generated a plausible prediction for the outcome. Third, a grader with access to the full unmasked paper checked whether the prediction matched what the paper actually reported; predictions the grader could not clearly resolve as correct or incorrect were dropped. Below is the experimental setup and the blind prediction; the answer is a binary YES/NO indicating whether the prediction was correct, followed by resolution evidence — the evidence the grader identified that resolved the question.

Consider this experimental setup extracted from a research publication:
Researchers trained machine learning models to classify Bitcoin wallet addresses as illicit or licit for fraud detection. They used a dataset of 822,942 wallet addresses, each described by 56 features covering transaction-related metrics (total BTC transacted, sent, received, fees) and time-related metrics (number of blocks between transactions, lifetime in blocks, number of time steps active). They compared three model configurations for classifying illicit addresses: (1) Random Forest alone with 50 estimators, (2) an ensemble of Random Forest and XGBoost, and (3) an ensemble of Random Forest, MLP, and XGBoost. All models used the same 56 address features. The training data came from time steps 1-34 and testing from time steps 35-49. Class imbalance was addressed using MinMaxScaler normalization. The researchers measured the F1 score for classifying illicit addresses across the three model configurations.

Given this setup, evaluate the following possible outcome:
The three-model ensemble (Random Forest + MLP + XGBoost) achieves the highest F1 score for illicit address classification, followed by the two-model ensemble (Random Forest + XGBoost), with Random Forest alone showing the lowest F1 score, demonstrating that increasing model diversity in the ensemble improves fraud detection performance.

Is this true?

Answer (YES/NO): NO